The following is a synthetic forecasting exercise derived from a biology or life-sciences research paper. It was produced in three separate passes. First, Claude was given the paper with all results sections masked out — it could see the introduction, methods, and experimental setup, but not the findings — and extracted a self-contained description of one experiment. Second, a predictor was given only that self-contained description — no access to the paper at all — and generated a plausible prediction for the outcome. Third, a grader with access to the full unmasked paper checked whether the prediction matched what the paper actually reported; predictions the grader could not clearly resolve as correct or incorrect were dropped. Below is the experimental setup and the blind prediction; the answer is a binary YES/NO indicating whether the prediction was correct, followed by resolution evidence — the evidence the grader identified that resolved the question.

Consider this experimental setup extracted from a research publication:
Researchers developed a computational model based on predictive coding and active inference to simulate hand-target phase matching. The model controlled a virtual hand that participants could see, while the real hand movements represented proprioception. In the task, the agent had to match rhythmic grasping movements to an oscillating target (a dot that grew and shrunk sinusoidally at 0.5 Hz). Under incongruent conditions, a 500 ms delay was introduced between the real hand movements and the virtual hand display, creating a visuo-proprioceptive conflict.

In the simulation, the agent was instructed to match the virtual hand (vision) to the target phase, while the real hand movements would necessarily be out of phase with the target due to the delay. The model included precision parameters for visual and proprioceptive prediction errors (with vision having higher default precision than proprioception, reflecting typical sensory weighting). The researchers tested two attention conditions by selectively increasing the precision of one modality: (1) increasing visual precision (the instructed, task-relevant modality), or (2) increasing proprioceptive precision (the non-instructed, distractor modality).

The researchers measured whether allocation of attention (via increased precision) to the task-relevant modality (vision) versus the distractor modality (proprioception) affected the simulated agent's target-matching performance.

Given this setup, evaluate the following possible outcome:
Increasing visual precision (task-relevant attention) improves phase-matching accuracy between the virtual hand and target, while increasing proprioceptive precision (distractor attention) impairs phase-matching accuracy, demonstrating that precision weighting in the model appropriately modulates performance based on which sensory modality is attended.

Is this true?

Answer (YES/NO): YES